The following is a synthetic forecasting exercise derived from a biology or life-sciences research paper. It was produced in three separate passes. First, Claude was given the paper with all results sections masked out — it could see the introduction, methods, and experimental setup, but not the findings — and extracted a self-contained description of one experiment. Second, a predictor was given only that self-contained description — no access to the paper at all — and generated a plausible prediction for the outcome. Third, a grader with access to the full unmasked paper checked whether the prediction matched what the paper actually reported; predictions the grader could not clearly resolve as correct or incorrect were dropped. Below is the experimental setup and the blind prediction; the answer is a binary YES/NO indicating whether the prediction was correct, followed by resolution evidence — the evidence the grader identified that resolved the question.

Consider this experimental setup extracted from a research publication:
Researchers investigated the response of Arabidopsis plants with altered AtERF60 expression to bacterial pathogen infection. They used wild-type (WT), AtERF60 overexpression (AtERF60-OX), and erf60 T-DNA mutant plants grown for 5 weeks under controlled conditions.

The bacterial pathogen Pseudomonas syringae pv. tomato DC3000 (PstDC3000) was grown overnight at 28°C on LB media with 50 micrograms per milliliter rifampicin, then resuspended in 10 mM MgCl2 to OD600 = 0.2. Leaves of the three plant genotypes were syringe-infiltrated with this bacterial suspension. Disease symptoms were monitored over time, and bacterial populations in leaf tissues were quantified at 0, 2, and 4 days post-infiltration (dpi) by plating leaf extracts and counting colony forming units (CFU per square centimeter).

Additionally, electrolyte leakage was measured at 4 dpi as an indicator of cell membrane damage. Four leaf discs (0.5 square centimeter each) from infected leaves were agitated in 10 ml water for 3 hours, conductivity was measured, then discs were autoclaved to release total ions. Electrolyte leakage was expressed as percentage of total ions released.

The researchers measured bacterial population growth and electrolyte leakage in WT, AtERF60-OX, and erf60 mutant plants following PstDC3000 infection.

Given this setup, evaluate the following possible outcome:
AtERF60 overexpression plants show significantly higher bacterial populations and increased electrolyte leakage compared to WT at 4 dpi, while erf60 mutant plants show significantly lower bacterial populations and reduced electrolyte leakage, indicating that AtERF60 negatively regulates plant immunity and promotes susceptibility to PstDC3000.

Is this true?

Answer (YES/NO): YES